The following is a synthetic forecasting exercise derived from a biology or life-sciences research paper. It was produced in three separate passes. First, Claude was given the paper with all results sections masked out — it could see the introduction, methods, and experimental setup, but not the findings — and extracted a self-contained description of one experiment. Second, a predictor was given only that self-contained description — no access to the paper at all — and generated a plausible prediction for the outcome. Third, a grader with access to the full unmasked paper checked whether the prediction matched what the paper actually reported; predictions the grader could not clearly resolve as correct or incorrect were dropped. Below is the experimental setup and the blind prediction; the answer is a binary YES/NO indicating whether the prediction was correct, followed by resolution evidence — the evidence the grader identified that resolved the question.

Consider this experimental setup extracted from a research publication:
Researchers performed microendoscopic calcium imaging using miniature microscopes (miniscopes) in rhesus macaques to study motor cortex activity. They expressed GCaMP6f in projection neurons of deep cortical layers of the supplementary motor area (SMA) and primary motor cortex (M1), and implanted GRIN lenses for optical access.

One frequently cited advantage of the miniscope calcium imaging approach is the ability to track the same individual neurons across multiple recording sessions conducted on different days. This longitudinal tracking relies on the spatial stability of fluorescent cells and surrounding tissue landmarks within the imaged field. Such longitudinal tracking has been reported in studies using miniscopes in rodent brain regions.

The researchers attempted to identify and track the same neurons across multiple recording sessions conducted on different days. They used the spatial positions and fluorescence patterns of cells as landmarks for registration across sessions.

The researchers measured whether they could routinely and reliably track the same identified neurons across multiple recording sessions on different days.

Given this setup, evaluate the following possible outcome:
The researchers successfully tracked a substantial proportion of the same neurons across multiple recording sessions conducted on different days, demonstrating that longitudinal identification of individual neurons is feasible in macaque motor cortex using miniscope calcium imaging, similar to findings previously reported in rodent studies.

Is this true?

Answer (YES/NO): NO